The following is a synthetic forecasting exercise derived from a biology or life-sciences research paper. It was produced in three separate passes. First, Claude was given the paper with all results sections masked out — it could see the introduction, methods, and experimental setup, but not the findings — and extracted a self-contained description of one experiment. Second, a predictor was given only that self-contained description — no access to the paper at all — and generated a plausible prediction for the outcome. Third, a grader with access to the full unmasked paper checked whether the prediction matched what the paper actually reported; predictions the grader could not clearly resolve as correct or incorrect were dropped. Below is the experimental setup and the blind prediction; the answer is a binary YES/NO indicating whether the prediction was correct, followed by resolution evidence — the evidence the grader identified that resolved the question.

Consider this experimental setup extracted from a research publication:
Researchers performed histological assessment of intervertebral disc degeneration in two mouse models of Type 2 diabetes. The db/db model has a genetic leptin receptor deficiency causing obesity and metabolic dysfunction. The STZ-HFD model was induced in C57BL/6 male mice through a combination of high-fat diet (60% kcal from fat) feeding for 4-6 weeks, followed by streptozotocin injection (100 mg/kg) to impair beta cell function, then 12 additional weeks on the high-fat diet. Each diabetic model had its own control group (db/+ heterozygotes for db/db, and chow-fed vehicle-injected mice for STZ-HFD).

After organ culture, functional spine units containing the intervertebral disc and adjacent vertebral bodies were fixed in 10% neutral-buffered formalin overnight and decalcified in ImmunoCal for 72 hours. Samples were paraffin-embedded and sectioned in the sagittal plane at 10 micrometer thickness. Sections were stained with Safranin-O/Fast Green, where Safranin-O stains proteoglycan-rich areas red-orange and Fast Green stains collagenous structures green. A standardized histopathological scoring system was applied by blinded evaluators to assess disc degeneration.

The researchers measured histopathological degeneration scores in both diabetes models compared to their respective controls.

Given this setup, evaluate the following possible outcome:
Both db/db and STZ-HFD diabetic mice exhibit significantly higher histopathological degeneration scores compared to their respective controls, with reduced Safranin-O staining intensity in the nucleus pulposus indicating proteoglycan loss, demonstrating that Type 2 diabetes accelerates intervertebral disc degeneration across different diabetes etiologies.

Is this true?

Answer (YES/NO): NO